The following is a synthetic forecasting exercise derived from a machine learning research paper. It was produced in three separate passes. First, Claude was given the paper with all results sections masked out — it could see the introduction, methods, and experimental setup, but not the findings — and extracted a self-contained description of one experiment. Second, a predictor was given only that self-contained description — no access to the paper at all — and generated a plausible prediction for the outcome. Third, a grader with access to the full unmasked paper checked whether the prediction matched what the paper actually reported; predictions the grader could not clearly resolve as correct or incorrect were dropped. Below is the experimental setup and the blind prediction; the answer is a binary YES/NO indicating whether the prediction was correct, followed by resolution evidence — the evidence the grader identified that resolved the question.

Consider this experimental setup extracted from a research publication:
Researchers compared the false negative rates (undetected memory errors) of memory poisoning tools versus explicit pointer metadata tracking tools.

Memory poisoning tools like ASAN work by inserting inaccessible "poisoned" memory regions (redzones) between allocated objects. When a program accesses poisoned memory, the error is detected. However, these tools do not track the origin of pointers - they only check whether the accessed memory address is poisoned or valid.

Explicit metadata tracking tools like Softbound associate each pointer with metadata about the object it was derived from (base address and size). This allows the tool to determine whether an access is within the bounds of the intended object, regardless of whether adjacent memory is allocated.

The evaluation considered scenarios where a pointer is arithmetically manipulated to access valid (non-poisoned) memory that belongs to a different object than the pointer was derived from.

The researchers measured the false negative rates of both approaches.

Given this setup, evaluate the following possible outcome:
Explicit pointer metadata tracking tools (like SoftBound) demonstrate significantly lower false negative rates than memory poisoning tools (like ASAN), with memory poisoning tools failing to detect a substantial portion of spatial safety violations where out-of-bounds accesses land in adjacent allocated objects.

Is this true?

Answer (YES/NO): YES